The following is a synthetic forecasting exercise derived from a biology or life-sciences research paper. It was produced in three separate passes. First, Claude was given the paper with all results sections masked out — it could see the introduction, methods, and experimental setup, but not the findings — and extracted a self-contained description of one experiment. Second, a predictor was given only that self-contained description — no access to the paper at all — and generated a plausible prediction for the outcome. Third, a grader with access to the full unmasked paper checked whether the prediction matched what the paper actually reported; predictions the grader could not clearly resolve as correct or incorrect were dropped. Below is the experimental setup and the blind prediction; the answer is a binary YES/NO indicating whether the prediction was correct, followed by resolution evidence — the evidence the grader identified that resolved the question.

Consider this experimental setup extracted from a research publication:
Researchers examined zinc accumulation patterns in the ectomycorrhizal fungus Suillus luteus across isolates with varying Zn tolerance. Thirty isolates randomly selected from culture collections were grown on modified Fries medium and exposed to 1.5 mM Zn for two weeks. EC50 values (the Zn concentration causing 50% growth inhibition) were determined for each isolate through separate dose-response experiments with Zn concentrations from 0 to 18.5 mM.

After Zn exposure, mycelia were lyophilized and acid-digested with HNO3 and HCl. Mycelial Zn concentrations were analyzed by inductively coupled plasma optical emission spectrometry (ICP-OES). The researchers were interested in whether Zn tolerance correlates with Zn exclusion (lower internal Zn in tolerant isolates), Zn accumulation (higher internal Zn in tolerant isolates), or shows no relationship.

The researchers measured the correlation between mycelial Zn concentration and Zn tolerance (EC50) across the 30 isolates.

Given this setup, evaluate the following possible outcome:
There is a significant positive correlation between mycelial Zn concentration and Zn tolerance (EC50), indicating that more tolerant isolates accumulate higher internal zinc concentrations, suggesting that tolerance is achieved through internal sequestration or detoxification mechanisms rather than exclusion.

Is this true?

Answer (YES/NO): NO